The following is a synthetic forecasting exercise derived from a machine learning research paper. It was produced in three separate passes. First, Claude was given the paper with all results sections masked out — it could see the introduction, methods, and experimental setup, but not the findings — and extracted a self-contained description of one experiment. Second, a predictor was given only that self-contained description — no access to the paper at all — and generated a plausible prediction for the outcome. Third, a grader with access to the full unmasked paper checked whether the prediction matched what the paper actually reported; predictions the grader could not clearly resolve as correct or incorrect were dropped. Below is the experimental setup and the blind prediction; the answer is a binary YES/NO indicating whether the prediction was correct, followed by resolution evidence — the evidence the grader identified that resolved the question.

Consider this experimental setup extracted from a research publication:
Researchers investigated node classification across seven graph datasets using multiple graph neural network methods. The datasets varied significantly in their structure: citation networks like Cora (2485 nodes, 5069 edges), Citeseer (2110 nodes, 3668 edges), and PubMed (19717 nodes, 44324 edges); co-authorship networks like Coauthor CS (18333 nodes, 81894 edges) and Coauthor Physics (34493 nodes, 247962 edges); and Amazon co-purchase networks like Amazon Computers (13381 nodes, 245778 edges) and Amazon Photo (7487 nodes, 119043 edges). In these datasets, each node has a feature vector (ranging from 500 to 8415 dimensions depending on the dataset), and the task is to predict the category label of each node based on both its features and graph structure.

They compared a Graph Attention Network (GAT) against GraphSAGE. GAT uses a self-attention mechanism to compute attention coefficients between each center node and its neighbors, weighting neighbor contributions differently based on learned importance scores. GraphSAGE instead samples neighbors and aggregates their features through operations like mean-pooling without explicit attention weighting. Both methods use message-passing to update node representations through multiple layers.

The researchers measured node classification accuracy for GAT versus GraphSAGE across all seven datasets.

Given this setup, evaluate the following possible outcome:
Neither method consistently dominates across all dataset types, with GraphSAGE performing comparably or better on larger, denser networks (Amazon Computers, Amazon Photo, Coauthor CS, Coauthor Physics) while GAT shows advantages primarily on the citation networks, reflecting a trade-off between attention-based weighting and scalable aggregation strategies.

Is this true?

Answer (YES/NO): YES